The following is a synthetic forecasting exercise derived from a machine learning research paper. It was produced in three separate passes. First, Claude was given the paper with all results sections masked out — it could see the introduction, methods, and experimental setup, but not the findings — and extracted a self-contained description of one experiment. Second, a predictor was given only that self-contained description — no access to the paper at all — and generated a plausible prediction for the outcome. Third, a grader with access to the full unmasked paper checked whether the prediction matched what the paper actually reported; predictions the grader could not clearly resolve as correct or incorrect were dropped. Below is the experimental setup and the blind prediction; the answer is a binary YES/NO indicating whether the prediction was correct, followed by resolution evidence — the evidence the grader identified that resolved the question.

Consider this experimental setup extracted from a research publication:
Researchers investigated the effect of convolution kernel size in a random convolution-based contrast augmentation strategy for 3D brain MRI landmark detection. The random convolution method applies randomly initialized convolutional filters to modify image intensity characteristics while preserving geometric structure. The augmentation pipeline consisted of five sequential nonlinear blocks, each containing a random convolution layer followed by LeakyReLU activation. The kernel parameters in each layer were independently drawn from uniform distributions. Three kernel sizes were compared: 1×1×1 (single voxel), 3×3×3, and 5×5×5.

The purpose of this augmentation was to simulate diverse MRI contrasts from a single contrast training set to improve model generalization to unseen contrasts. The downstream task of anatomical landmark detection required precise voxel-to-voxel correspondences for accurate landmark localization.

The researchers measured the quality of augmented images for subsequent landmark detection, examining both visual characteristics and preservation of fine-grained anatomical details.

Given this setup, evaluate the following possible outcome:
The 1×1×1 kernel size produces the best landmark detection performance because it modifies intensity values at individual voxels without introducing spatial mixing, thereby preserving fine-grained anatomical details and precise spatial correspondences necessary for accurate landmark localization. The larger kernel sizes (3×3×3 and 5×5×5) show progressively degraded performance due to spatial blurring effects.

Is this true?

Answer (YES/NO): YES